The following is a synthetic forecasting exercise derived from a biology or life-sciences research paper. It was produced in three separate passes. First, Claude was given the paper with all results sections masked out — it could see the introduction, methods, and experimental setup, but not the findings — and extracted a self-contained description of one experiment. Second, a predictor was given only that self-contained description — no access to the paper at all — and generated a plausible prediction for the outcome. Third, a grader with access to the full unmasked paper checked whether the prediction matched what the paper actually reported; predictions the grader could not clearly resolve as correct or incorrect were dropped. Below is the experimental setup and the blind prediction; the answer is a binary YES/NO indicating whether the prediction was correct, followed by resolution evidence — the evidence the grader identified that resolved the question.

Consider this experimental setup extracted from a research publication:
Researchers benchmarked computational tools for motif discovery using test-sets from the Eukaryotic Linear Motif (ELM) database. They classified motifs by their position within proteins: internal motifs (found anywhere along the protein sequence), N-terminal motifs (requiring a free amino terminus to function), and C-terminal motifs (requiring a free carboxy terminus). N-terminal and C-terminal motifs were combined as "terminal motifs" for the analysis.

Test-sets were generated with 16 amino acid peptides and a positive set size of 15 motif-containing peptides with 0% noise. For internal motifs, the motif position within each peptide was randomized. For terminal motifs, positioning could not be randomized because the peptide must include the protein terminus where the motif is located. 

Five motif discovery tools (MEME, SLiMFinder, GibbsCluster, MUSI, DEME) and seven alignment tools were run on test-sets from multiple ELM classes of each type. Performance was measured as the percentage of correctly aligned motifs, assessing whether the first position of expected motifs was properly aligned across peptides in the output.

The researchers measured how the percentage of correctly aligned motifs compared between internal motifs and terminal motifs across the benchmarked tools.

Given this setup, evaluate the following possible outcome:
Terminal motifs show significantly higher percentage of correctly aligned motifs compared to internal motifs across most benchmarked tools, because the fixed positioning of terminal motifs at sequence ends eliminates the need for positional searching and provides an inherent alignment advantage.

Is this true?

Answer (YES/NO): YES